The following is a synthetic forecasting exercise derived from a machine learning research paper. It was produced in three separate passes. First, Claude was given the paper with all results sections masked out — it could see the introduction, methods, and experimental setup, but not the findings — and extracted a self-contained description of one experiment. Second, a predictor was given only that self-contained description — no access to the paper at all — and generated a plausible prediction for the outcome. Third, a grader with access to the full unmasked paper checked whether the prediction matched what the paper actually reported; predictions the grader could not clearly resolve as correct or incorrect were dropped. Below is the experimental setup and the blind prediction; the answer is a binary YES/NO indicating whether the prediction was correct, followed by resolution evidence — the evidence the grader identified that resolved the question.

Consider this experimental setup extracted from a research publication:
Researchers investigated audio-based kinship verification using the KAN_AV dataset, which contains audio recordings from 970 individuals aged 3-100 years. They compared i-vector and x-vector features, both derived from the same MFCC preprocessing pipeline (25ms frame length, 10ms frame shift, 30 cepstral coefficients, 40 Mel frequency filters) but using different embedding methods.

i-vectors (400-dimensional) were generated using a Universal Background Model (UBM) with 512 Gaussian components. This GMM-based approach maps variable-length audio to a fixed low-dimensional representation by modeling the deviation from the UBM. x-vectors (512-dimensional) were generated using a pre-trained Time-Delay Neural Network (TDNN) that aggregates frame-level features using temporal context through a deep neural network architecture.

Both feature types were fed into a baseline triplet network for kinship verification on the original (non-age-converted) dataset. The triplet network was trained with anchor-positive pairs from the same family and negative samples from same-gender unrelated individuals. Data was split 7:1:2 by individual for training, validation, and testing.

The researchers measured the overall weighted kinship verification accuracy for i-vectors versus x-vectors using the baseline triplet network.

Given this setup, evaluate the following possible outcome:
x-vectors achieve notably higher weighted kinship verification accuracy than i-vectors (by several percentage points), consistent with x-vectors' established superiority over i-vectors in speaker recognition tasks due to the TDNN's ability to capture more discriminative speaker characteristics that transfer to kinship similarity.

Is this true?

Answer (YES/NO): NO